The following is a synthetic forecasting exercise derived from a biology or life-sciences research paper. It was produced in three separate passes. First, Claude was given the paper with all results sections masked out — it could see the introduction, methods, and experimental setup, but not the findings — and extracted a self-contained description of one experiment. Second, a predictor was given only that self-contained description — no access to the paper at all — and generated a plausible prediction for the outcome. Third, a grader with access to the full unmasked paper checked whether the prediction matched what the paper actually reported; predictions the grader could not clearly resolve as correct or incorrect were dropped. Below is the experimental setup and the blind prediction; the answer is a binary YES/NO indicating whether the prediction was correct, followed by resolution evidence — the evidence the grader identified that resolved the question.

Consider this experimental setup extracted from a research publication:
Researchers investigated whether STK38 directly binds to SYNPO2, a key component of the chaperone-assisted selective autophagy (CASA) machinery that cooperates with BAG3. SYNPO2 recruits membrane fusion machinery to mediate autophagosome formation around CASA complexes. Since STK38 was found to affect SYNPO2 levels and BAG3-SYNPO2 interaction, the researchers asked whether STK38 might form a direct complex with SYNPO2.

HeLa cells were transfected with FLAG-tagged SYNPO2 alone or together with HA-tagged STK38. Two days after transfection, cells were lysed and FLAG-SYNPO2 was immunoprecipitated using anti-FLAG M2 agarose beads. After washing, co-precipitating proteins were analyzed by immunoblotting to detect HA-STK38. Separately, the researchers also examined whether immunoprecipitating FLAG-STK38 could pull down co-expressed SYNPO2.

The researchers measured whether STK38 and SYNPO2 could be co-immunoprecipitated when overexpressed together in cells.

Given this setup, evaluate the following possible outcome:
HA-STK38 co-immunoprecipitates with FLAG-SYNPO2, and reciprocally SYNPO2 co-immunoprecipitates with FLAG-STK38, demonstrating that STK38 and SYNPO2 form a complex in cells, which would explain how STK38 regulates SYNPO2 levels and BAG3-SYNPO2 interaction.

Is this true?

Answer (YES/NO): NO